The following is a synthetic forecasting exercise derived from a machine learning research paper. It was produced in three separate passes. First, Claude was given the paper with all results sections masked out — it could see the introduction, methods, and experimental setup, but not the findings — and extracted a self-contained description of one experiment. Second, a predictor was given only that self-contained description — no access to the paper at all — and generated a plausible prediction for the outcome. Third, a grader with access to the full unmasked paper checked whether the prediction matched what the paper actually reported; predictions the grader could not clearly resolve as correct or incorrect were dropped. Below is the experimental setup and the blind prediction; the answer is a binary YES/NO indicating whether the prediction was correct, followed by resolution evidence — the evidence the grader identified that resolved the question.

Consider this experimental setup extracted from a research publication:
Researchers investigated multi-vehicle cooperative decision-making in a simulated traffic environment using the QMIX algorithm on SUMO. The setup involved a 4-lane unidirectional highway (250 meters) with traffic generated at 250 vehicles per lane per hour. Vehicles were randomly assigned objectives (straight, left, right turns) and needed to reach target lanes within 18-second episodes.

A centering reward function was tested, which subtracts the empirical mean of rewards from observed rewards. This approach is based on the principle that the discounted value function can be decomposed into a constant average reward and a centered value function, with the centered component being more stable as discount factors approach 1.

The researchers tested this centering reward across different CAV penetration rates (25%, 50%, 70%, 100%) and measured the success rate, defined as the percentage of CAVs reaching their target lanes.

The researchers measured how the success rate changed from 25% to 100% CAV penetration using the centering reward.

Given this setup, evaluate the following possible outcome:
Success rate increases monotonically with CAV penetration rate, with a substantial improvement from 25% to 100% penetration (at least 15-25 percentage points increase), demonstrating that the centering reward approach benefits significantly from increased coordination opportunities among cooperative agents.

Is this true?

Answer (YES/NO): NO